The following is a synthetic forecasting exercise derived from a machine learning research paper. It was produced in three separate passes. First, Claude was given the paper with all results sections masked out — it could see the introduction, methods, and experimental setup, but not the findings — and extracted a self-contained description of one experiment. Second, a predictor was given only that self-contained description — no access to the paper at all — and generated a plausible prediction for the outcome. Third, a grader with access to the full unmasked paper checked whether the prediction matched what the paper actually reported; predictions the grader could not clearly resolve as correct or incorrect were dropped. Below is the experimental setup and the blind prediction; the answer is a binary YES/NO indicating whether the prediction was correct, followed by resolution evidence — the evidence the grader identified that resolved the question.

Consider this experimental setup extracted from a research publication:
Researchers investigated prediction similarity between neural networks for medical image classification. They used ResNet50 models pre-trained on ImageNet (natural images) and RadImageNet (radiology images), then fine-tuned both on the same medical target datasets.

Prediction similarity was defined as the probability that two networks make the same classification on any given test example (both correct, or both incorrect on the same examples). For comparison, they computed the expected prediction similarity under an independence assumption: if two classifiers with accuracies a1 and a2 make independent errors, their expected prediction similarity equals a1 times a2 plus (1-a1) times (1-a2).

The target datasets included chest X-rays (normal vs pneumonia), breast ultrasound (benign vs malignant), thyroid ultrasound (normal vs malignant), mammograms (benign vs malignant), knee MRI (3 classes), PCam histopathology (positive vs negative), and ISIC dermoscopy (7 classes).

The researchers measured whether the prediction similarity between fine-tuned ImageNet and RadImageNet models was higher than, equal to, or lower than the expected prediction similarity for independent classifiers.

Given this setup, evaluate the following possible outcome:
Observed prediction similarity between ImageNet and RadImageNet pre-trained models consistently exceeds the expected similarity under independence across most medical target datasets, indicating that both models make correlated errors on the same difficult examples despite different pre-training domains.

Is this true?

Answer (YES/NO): YES